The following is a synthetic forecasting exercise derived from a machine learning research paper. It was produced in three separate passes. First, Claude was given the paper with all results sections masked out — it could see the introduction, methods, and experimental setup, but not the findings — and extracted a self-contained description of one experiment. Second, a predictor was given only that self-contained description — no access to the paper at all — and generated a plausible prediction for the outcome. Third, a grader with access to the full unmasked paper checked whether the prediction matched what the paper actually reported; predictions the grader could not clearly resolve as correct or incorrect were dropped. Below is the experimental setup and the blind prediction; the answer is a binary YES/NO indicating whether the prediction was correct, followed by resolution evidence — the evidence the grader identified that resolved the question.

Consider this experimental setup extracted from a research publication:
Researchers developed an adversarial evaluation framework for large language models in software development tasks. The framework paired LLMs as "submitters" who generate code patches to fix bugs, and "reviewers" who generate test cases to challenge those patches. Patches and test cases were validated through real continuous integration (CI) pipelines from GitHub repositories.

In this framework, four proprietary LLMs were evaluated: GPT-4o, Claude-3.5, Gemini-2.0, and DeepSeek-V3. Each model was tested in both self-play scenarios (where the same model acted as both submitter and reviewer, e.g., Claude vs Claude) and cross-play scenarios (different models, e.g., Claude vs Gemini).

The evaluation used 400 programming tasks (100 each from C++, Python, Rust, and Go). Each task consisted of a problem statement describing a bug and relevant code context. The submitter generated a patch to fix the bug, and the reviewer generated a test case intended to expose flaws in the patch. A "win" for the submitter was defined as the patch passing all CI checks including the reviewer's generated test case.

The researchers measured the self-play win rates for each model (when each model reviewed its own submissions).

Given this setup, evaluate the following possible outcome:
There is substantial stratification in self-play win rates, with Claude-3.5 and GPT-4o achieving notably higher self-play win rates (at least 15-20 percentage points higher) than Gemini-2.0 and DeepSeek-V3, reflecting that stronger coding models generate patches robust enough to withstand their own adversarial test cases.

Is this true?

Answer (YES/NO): NO